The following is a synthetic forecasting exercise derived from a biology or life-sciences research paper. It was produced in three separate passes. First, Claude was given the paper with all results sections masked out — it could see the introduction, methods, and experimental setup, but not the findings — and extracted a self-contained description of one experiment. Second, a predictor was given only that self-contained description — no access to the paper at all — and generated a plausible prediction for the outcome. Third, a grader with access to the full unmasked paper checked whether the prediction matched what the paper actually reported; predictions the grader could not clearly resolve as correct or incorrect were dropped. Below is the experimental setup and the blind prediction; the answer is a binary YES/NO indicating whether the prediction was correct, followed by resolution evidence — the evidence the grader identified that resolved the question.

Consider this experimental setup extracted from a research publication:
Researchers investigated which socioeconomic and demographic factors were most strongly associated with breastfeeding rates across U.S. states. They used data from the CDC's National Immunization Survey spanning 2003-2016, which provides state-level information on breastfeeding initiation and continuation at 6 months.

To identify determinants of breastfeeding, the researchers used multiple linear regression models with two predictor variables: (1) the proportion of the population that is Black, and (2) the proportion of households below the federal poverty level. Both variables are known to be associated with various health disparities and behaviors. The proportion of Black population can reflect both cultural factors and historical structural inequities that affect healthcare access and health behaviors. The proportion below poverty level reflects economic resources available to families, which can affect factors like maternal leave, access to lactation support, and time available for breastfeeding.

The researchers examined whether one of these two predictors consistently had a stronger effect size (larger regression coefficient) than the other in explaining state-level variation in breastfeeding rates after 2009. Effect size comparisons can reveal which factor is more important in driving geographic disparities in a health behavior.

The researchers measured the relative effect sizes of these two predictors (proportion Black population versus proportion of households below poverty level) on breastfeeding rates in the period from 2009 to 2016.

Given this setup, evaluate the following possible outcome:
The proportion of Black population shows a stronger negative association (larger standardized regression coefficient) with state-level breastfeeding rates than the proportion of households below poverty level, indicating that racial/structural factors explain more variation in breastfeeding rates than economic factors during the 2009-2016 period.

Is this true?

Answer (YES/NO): NO